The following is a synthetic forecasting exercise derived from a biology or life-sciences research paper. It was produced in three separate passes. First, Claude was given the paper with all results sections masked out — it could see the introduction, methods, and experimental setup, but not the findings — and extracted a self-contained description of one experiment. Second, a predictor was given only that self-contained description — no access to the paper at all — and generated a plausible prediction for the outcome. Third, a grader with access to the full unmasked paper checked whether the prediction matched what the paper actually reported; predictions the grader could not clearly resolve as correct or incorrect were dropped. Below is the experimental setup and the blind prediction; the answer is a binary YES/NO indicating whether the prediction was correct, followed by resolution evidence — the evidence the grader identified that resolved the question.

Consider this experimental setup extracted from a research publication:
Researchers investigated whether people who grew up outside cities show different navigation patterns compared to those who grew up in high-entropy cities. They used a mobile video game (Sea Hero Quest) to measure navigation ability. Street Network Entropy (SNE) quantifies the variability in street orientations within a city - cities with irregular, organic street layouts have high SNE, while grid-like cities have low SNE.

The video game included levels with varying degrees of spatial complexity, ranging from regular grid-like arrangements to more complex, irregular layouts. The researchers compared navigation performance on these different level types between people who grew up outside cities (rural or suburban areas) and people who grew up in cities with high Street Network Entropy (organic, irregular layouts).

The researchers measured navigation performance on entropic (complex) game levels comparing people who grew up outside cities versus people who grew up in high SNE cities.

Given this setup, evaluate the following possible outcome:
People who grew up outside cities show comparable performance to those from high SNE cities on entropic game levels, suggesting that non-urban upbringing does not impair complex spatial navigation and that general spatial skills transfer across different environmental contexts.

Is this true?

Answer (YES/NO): NO